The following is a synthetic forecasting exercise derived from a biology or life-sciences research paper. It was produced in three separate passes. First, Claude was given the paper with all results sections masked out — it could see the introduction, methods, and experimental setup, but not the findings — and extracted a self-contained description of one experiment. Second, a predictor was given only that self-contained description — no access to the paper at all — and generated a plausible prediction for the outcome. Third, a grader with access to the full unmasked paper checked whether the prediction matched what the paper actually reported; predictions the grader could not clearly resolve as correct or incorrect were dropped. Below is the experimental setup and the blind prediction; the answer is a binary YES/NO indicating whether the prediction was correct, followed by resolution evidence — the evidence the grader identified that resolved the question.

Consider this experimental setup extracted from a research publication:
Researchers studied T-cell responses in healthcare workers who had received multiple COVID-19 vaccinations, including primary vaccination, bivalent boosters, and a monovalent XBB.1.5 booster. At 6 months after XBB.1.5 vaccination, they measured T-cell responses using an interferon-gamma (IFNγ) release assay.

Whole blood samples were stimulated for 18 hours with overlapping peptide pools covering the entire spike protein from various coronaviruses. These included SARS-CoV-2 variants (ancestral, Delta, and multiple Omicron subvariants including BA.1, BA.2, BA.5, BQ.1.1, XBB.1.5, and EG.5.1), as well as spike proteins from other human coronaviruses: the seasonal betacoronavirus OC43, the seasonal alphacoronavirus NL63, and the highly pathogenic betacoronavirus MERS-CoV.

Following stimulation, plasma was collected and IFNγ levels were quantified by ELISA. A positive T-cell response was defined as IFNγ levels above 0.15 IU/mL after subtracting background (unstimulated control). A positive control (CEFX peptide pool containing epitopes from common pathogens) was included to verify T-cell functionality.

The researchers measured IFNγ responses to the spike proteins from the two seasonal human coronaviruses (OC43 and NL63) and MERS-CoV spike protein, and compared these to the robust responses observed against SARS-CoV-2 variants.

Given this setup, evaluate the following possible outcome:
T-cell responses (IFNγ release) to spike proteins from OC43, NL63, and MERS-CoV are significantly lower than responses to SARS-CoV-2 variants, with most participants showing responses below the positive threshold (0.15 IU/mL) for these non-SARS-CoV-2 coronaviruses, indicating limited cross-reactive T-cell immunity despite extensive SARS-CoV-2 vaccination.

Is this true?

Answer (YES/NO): NO